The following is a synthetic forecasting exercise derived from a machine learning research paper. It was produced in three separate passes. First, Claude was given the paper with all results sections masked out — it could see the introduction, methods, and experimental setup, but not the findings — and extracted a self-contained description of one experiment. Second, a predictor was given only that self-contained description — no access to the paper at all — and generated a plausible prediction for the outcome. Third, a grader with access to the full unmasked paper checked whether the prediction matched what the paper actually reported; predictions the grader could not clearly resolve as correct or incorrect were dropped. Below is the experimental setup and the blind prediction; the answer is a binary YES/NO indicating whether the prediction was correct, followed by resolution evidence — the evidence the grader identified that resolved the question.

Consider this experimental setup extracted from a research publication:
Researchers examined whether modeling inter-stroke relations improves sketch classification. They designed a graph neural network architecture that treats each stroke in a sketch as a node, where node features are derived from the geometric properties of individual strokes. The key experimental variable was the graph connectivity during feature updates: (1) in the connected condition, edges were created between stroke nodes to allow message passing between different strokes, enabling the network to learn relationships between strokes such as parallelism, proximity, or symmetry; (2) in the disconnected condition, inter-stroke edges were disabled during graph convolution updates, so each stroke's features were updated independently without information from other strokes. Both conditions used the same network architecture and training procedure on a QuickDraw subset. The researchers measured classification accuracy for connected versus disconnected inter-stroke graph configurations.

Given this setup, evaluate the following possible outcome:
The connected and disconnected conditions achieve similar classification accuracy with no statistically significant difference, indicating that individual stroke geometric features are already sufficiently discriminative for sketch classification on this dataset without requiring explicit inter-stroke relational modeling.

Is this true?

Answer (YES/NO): NO